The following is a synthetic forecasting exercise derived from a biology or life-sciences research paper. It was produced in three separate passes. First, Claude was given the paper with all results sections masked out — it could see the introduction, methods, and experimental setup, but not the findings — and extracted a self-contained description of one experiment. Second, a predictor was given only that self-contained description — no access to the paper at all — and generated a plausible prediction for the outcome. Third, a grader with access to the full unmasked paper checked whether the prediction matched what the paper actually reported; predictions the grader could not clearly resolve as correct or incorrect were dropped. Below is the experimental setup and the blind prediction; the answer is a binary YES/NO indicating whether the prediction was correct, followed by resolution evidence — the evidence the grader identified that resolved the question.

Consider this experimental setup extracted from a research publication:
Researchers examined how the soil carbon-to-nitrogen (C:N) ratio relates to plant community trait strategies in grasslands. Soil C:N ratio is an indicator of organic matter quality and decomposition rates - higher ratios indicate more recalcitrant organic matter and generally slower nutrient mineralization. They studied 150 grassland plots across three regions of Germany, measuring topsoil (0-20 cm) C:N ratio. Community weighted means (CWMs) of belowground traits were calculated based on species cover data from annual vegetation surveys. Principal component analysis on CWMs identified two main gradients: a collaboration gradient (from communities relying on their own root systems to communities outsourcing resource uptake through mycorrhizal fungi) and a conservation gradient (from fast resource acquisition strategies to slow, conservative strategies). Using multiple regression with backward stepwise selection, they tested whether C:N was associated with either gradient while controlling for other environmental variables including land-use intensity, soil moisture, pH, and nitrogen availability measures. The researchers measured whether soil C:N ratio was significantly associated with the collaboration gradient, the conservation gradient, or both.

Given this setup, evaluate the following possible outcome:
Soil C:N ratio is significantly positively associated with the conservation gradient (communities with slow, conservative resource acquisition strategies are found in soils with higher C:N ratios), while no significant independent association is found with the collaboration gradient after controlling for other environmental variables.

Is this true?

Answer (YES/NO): NO